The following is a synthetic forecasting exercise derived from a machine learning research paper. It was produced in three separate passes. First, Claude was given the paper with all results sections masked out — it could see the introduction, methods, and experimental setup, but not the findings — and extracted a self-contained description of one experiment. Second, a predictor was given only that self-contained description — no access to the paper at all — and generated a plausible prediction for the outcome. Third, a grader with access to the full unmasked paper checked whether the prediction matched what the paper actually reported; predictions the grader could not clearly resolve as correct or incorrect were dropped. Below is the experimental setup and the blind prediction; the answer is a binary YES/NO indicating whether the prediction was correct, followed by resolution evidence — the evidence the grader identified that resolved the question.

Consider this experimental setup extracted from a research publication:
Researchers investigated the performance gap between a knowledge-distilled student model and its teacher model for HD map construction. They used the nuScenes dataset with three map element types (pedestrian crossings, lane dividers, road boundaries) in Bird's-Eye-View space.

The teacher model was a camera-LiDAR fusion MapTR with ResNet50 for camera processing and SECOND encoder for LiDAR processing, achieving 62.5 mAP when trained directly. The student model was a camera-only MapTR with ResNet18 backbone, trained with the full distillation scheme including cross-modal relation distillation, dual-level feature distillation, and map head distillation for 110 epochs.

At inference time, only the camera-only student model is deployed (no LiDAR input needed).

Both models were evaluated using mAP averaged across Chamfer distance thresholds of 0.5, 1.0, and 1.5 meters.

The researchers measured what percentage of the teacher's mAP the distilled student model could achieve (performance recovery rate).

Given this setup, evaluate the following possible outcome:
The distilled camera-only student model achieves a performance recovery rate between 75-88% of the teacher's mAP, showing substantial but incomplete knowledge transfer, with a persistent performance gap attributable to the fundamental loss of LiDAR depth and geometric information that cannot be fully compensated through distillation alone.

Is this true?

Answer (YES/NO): YES